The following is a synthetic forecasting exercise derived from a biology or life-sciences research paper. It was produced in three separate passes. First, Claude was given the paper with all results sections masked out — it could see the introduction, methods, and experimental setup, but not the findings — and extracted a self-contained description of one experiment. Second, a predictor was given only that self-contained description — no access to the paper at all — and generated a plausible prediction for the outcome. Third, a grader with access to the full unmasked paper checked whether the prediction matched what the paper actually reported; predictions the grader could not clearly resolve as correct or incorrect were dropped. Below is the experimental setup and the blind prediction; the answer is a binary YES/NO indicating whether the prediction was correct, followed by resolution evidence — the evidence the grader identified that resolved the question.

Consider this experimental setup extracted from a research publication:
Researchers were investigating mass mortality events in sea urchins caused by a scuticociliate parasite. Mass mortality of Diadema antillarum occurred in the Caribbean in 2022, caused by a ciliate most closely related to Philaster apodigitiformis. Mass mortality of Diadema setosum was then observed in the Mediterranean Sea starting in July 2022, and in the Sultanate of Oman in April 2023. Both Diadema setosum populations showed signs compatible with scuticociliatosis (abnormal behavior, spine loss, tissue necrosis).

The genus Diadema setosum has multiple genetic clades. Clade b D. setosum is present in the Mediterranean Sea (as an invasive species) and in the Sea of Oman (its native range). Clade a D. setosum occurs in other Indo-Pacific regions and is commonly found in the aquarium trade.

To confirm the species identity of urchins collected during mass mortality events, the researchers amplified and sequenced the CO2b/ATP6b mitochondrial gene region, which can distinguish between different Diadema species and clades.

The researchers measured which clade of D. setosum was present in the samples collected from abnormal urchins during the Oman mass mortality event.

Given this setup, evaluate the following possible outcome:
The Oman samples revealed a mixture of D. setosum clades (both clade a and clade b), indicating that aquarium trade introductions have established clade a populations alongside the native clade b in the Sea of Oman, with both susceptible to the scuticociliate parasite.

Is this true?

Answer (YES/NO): NO